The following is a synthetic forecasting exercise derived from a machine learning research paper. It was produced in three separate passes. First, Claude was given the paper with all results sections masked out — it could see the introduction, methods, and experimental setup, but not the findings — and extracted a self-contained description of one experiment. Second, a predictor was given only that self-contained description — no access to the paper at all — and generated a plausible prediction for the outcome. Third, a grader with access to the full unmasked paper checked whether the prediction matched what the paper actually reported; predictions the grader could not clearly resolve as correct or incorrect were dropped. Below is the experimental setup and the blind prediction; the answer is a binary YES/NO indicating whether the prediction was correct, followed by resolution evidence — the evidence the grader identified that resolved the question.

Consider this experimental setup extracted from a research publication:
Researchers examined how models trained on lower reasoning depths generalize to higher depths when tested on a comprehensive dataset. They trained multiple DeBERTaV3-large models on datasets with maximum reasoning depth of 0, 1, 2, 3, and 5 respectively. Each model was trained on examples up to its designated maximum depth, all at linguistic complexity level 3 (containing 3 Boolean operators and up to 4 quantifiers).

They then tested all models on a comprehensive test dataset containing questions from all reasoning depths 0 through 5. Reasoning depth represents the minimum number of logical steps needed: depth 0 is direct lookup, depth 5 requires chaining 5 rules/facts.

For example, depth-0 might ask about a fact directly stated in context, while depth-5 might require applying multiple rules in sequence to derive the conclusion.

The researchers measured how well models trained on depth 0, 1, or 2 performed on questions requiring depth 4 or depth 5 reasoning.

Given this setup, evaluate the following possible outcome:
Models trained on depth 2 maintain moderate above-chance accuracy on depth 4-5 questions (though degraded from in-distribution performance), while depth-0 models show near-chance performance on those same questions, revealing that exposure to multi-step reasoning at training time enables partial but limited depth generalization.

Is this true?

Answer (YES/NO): NO